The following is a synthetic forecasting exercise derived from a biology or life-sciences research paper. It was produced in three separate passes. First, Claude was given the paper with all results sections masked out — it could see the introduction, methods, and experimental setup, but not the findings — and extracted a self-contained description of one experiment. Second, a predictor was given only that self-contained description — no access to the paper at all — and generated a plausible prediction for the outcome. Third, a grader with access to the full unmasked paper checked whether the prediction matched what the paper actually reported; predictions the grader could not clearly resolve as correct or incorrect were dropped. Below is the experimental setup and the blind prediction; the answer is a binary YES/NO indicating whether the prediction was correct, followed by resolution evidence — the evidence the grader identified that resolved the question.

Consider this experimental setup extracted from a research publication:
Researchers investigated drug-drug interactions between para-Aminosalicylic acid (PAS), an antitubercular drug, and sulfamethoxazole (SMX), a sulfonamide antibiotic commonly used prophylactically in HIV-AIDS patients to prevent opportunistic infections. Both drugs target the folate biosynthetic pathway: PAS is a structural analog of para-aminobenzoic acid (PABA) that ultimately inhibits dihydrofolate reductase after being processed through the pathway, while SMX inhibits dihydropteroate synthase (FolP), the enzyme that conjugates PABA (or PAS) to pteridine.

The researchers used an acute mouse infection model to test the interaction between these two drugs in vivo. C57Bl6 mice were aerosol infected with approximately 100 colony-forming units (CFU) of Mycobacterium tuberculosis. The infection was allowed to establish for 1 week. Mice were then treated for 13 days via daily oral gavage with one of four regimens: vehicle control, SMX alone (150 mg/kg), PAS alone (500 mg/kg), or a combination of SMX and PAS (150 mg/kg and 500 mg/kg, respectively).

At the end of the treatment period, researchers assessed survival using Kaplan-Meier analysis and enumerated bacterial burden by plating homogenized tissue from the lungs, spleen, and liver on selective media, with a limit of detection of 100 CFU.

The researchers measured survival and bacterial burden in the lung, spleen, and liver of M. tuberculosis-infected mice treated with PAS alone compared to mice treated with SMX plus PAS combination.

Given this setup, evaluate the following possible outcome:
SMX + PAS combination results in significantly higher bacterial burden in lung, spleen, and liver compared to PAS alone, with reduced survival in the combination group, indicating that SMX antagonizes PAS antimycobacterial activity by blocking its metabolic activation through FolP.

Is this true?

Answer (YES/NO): NO